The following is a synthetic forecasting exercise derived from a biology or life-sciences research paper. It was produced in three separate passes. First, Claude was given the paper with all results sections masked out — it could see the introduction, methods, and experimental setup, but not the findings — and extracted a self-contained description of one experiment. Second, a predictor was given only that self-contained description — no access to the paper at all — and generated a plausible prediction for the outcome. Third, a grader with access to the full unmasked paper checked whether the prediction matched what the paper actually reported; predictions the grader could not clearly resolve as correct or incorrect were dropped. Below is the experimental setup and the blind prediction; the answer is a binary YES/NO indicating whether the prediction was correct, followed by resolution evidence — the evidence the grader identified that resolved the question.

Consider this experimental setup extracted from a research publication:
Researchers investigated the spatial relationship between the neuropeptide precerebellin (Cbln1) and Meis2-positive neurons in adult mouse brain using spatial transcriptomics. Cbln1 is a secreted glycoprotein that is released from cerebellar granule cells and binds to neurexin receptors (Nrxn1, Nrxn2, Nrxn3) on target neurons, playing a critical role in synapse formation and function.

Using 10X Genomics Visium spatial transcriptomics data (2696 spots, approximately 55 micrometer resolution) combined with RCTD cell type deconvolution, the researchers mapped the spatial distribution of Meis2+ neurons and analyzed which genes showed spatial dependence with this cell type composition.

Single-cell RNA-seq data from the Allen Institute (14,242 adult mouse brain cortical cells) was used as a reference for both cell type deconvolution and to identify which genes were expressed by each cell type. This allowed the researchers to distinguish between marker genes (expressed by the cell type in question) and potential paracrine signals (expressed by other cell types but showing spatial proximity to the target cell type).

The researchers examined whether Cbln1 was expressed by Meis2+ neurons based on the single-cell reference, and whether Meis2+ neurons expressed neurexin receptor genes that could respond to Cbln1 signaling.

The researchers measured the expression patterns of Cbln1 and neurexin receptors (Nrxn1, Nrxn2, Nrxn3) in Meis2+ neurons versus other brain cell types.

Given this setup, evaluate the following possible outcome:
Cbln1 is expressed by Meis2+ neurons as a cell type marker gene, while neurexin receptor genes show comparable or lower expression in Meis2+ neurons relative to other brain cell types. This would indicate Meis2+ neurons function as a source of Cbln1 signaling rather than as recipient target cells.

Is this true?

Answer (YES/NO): NO